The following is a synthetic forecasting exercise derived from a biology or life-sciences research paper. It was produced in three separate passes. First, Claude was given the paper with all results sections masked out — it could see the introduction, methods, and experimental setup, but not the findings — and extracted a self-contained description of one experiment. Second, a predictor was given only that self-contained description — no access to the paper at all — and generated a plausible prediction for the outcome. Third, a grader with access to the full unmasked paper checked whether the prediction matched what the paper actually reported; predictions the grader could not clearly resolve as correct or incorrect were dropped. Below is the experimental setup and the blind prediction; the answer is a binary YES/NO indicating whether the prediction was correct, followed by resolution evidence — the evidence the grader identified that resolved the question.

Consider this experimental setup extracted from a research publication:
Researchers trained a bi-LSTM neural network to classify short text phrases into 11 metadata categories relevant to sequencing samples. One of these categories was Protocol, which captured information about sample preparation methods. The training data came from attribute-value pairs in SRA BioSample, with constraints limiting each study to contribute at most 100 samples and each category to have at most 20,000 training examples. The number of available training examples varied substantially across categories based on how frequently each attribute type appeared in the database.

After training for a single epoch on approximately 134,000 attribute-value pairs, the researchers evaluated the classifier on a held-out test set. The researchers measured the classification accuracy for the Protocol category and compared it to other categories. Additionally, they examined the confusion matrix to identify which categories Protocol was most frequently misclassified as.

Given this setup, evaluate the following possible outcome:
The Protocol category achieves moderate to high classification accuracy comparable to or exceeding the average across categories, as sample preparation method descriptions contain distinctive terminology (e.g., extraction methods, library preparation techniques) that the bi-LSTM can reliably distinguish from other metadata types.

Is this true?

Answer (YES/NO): NO